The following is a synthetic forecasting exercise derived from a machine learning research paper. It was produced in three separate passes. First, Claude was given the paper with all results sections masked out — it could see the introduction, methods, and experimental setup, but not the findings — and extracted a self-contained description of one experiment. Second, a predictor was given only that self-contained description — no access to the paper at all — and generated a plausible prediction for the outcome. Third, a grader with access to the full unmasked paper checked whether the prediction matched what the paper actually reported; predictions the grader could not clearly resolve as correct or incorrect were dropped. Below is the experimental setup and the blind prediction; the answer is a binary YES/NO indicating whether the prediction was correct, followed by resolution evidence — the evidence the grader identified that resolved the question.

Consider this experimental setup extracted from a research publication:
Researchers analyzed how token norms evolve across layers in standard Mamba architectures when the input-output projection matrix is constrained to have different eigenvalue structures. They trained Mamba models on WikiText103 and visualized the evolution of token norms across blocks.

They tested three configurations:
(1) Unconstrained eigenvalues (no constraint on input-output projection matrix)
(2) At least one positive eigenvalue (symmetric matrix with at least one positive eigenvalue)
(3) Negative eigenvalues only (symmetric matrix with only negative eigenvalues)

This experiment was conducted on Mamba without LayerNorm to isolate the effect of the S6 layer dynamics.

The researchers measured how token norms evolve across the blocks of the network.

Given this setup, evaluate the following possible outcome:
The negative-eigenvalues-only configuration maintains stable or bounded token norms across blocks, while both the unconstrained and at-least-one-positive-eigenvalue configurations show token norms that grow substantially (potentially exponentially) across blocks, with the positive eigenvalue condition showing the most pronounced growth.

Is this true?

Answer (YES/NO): NO